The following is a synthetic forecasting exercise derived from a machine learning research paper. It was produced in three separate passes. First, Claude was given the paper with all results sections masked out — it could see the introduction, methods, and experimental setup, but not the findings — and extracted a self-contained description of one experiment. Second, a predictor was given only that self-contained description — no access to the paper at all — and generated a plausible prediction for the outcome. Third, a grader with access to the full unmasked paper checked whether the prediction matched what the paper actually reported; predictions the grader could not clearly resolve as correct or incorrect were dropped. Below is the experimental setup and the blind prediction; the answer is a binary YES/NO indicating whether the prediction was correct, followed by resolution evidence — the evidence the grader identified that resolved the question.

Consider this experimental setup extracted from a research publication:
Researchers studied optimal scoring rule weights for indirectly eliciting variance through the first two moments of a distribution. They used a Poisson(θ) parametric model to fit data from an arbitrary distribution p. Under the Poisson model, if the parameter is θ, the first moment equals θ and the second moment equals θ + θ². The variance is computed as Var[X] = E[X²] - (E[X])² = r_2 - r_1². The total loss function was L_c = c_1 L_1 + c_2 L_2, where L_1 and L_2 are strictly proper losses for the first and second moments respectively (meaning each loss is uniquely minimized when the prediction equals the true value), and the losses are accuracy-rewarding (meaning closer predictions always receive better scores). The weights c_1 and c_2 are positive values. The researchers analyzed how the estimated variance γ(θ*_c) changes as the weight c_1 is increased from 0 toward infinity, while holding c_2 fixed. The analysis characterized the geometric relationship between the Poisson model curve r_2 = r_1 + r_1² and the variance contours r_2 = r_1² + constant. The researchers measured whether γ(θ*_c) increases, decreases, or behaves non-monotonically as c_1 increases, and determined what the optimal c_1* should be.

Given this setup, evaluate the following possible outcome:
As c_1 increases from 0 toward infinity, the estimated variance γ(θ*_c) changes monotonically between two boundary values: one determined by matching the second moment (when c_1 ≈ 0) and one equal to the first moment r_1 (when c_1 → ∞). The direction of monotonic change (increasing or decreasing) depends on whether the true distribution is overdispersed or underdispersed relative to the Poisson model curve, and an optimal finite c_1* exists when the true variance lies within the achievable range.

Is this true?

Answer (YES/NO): NO